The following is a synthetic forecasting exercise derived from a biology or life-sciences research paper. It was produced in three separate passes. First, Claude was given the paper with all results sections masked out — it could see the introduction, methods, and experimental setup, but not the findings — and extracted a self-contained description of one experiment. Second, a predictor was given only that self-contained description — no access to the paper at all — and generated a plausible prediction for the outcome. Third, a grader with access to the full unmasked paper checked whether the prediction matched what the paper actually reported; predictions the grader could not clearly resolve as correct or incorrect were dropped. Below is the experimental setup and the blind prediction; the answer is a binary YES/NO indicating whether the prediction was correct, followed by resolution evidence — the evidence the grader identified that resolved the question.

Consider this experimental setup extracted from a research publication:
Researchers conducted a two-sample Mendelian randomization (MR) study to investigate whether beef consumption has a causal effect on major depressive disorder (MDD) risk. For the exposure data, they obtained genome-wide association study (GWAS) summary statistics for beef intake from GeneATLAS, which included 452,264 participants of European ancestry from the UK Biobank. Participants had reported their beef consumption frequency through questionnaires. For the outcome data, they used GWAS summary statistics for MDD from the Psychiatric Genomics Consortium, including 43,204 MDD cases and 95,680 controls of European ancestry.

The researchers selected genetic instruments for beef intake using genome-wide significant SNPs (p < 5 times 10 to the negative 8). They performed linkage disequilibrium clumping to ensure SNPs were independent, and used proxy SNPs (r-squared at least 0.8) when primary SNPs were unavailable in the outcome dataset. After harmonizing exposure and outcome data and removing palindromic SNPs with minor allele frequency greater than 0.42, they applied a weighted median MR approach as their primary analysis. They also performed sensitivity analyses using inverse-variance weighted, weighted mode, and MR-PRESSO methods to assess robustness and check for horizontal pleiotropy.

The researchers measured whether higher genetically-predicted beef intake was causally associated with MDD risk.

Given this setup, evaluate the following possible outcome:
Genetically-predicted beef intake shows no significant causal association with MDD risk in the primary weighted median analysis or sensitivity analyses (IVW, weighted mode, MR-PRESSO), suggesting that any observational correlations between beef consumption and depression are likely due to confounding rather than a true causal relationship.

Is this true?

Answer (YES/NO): NO